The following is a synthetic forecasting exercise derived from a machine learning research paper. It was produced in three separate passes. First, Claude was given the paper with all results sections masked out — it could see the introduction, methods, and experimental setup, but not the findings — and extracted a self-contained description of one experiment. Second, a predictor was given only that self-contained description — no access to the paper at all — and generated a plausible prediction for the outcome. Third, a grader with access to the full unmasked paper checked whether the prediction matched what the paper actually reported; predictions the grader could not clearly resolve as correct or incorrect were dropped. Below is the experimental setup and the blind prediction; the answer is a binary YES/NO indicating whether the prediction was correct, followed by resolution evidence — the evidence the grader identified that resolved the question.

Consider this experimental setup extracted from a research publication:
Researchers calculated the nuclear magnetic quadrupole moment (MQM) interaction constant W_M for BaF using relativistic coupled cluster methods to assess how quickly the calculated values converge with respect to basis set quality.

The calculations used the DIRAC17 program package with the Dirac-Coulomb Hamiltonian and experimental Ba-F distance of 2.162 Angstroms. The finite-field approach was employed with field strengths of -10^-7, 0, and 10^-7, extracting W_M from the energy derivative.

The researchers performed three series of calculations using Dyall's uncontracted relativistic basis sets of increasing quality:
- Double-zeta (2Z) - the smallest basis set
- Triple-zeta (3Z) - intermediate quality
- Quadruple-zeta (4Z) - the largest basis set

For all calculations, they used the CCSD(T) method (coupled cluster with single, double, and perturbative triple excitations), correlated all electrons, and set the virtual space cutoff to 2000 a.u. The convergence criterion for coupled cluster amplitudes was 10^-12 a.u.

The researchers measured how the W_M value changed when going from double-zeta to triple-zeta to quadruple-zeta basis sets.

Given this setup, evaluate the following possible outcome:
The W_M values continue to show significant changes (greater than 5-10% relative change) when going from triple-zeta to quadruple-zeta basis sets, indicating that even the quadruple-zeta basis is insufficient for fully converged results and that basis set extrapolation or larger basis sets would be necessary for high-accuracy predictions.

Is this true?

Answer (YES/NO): NO